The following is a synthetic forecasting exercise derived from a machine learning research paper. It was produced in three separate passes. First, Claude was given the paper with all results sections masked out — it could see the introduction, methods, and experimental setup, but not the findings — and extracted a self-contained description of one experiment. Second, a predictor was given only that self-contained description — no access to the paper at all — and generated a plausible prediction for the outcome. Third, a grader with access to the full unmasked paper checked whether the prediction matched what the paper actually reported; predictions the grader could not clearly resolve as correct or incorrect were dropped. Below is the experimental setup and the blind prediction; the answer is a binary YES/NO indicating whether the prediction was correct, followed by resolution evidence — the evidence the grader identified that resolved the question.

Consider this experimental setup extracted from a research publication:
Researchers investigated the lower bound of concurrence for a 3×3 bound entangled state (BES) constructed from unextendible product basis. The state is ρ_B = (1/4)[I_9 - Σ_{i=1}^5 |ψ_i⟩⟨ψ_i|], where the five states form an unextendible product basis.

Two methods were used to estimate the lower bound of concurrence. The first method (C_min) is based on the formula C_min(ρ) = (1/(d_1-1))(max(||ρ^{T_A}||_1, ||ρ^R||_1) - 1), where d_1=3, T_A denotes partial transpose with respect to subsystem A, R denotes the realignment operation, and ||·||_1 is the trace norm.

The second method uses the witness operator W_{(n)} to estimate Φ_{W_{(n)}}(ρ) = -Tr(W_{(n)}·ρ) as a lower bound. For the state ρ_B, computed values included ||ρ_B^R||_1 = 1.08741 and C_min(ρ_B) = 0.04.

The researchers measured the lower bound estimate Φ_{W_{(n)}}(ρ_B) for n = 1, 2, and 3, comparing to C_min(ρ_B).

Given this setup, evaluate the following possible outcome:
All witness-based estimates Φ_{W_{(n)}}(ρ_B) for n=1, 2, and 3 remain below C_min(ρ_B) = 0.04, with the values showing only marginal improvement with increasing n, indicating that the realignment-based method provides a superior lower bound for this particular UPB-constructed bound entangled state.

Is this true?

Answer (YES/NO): NO